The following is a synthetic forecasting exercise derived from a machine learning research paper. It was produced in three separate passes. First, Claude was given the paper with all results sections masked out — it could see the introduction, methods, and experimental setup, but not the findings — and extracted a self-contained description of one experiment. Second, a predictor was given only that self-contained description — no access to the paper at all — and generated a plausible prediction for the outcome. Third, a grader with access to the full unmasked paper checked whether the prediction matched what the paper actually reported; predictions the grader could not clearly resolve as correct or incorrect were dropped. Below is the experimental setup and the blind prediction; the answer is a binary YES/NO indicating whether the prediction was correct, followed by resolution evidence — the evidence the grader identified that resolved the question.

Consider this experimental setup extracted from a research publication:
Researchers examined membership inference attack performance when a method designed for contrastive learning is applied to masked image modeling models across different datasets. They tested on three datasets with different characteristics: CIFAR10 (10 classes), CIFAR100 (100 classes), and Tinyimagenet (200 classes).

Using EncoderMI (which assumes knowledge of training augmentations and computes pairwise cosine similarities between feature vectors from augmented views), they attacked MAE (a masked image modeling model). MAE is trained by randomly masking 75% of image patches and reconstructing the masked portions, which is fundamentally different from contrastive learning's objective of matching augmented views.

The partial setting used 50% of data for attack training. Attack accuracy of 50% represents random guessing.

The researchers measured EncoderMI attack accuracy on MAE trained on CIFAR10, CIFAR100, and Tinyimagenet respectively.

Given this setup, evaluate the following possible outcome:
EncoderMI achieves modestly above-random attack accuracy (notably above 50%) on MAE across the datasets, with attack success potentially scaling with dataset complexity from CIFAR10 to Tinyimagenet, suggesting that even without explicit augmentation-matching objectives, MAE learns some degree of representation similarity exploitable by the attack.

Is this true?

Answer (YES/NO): NO